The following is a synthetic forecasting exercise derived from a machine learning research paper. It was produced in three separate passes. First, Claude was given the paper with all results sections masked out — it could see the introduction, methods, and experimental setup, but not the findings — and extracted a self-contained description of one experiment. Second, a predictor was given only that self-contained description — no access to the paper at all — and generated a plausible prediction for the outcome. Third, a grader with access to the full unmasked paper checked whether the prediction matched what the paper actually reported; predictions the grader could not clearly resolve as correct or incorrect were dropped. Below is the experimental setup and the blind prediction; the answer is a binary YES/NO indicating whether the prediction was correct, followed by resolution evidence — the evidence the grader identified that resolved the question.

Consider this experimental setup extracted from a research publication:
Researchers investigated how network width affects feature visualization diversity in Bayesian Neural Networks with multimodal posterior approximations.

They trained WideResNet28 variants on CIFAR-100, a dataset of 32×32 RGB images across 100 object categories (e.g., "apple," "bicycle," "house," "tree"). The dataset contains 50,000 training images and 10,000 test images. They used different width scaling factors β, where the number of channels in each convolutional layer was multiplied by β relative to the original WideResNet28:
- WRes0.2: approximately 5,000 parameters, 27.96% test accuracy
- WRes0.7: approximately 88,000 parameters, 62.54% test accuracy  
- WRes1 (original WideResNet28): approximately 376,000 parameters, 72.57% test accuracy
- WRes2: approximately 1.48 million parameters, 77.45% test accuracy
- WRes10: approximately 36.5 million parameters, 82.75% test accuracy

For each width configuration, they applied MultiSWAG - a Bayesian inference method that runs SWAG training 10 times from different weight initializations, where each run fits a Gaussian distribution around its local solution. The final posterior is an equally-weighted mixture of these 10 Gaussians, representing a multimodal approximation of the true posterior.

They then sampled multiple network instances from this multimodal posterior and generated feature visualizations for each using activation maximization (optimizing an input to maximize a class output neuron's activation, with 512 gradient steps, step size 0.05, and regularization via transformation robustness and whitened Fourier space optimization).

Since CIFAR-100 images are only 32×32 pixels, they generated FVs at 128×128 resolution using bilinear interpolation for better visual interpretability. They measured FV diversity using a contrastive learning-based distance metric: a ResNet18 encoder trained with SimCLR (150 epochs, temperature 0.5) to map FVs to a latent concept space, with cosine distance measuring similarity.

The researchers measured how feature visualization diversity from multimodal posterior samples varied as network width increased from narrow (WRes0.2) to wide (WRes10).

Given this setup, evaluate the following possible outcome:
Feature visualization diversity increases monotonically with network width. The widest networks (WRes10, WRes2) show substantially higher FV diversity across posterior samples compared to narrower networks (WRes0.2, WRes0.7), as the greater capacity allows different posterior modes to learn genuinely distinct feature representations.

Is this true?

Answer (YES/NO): NO